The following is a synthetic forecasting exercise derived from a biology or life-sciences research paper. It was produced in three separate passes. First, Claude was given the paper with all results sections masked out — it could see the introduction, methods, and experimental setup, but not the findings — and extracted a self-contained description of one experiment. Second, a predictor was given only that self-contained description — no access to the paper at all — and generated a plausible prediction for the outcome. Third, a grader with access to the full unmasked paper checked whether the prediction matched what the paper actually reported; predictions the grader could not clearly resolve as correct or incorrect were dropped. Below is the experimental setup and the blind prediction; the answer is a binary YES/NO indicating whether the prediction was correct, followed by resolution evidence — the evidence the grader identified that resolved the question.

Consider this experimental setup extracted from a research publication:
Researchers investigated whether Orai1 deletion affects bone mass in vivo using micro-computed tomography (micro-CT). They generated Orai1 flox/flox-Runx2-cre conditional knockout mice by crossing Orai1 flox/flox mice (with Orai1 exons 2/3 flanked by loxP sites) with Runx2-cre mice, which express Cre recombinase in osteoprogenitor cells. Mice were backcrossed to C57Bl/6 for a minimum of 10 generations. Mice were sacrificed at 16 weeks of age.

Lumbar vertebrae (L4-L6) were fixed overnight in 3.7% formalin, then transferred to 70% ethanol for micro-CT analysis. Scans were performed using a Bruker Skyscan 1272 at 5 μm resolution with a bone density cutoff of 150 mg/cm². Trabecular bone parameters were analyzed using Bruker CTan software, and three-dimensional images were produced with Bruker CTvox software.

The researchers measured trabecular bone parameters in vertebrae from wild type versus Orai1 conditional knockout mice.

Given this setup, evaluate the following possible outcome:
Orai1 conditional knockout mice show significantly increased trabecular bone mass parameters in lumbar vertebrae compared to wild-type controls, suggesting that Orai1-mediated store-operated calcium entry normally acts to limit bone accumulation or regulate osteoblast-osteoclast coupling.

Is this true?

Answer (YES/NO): NO